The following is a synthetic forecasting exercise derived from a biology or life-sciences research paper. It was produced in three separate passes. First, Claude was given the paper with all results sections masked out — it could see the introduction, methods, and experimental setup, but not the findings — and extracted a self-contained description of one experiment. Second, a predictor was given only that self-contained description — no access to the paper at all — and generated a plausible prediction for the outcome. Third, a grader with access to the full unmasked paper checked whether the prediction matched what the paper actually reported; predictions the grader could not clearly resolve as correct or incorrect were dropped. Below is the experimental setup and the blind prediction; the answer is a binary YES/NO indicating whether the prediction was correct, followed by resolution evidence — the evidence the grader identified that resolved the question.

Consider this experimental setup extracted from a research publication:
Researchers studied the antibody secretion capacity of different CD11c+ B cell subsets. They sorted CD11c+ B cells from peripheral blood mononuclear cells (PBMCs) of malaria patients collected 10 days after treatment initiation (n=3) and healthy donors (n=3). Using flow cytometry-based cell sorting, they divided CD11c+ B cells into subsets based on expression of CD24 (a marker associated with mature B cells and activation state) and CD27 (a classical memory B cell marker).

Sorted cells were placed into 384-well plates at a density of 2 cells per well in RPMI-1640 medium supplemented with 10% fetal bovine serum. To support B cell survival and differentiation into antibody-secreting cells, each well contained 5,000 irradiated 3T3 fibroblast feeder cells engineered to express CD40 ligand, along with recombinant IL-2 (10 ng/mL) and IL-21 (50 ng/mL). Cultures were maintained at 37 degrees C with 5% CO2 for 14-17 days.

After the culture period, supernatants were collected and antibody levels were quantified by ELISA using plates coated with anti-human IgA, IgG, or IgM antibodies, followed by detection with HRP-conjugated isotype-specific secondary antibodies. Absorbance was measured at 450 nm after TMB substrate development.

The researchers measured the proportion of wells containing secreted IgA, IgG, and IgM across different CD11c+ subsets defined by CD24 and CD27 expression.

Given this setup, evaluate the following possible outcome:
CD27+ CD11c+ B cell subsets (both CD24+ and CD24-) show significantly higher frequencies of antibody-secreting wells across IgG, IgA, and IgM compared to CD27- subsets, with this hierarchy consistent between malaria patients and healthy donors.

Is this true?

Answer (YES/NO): NO